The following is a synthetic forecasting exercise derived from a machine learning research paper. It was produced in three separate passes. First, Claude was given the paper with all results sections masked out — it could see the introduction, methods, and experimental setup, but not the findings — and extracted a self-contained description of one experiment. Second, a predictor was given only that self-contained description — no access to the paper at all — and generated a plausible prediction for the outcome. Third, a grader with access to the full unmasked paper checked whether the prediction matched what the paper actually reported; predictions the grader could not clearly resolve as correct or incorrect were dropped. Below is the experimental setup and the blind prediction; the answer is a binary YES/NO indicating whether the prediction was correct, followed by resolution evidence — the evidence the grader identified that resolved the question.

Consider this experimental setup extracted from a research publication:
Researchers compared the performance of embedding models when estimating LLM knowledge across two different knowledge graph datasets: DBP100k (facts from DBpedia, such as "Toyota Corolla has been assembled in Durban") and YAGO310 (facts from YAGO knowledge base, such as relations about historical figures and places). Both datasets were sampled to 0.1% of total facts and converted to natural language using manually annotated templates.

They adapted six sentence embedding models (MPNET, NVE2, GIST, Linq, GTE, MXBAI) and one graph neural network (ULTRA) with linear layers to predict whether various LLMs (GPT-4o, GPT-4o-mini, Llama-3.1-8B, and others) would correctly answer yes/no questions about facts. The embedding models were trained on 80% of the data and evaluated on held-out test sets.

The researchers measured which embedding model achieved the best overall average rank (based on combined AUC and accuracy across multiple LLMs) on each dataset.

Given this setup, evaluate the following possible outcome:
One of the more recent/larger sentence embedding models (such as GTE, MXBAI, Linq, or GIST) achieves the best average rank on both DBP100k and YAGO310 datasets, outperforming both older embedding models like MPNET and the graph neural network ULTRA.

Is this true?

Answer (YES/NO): NO